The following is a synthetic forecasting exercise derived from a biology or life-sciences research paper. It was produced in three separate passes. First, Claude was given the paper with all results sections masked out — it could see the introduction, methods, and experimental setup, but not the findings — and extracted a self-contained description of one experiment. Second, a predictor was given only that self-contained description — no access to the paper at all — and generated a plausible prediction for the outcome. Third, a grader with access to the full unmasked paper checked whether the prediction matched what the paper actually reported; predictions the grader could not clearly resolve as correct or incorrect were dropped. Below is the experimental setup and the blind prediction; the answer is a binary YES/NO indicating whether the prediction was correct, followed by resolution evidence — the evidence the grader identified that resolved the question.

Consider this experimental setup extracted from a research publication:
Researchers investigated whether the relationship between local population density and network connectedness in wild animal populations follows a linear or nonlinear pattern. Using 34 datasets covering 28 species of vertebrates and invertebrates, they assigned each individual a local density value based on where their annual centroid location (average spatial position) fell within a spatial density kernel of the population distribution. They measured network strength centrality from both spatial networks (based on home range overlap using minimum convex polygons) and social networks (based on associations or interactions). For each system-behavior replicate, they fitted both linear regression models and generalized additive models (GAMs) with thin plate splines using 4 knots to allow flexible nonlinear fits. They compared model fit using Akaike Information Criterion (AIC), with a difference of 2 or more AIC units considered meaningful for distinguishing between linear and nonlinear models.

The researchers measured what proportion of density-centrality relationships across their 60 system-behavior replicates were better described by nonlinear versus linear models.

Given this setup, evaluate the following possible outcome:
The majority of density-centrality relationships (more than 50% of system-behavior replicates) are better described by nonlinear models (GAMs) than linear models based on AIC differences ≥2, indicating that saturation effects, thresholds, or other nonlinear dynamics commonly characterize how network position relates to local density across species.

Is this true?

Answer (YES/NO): YES